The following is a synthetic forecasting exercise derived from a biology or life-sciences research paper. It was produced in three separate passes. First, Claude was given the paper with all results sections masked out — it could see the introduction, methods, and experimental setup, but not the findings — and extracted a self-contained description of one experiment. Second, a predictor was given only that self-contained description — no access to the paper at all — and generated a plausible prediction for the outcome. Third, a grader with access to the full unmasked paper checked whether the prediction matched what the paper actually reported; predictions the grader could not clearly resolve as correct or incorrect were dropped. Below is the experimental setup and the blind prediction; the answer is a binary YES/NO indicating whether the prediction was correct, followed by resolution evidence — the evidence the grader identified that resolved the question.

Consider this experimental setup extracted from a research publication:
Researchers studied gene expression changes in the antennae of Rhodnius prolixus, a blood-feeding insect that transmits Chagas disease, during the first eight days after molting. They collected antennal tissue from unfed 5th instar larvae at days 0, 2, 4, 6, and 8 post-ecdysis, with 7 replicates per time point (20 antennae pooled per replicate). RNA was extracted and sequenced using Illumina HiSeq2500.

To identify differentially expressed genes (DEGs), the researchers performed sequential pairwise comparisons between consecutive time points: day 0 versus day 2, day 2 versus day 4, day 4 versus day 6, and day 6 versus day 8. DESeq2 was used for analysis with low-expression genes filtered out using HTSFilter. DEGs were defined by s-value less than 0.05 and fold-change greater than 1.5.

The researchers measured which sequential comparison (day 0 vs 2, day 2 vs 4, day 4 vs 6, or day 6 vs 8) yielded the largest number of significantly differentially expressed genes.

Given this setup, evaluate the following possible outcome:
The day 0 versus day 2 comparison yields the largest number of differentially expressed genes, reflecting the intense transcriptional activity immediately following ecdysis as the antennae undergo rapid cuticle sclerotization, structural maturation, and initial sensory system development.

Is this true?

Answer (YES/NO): YES